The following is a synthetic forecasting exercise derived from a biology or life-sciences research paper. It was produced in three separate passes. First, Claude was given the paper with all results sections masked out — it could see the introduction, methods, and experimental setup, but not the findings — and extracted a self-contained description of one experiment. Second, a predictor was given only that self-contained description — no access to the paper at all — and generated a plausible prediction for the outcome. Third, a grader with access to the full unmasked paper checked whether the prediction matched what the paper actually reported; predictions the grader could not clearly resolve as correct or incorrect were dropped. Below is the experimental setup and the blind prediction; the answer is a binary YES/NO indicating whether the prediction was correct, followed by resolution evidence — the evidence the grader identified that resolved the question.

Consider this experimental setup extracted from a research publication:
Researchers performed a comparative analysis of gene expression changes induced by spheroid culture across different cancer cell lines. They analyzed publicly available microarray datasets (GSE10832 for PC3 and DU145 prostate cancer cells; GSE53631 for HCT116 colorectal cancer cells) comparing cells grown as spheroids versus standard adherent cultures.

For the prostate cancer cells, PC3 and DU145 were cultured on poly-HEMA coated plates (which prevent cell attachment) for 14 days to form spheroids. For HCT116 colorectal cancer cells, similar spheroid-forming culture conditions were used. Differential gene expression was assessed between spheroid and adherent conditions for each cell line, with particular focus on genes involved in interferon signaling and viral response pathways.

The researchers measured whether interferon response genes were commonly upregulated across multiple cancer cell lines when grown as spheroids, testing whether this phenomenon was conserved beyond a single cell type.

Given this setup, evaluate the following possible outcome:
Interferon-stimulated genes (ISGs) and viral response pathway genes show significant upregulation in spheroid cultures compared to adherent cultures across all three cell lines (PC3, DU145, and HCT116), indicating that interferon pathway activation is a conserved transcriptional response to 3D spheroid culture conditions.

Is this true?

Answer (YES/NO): YES